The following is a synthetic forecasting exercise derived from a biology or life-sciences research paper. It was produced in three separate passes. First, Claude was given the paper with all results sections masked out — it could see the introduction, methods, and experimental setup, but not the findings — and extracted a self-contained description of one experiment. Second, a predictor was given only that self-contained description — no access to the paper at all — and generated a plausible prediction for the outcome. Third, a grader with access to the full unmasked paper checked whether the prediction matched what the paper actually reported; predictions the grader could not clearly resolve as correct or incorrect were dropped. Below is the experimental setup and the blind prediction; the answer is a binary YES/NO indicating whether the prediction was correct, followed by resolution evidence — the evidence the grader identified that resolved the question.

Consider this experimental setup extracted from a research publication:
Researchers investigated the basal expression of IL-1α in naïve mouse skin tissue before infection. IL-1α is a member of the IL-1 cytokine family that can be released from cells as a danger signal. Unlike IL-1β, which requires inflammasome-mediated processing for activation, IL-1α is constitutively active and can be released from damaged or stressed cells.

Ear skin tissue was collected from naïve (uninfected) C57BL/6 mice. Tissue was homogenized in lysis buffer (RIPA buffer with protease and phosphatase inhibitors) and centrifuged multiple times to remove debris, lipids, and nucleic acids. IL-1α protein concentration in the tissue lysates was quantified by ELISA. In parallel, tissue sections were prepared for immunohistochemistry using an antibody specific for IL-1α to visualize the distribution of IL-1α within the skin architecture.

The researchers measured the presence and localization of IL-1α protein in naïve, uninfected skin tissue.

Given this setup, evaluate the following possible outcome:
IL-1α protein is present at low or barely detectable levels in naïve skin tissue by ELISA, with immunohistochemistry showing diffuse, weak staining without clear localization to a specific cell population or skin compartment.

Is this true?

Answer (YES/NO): NO